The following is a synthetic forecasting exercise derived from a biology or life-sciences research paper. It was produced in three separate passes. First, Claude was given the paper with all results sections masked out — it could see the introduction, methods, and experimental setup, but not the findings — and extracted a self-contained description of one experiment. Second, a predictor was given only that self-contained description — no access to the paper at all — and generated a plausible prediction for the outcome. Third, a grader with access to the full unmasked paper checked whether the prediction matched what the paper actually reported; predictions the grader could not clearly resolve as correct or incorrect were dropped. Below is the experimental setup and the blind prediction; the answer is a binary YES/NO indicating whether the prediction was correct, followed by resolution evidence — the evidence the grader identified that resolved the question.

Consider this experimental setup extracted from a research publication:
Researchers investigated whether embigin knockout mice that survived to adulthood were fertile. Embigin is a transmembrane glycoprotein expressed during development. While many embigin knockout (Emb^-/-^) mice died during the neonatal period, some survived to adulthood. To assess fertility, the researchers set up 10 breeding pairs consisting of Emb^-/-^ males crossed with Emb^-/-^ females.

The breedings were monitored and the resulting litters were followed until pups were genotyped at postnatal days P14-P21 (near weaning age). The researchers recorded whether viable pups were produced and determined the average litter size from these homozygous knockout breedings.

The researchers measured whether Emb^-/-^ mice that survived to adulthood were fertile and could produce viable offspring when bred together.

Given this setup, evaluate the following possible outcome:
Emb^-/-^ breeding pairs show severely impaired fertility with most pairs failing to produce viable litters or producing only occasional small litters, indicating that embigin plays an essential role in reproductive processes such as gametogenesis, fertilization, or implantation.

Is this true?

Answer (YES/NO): NO